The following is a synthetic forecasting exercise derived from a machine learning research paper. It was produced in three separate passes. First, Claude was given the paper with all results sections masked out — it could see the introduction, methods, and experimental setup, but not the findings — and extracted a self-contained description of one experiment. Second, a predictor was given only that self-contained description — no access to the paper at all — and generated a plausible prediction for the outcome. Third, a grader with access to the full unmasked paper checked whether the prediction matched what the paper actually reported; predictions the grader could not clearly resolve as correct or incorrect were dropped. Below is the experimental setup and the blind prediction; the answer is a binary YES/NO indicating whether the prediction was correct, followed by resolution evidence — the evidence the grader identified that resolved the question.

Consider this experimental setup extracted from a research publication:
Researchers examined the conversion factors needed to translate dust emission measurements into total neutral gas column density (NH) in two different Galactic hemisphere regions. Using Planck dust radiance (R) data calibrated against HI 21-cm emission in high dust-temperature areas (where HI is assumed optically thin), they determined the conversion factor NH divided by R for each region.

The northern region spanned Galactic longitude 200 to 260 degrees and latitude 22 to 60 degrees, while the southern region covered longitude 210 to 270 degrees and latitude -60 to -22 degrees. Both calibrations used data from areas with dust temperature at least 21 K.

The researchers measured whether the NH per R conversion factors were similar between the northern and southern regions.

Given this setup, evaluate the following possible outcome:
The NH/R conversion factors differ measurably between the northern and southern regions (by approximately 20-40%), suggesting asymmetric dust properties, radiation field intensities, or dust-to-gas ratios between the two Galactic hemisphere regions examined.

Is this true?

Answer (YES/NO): YES